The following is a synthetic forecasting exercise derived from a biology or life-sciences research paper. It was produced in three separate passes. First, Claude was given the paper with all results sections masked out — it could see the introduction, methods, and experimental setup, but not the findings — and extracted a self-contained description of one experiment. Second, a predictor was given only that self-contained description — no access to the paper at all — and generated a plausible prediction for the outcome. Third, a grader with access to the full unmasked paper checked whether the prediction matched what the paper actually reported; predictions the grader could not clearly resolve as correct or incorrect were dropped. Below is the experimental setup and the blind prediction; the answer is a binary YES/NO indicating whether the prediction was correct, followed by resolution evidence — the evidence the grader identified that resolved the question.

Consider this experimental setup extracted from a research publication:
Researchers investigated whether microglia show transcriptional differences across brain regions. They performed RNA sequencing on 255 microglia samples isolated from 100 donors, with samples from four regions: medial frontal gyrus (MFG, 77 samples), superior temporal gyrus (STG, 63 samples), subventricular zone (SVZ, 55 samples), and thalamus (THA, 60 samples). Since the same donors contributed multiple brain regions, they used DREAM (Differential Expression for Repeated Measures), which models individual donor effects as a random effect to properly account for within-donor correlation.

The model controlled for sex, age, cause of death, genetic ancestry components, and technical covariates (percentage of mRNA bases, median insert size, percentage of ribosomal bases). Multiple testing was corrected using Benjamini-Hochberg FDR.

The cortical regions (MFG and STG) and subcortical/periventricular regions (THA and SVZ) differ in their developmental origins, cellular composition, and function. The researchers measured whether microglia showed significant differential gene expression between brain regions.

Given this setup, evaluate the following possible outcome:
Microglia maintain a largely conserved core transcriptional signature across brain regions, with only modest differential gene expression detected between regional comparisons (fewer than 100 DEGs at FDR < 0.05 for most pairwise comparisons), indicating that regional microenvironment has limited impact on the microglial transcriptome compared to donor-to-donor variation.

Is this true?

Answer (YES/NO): NO